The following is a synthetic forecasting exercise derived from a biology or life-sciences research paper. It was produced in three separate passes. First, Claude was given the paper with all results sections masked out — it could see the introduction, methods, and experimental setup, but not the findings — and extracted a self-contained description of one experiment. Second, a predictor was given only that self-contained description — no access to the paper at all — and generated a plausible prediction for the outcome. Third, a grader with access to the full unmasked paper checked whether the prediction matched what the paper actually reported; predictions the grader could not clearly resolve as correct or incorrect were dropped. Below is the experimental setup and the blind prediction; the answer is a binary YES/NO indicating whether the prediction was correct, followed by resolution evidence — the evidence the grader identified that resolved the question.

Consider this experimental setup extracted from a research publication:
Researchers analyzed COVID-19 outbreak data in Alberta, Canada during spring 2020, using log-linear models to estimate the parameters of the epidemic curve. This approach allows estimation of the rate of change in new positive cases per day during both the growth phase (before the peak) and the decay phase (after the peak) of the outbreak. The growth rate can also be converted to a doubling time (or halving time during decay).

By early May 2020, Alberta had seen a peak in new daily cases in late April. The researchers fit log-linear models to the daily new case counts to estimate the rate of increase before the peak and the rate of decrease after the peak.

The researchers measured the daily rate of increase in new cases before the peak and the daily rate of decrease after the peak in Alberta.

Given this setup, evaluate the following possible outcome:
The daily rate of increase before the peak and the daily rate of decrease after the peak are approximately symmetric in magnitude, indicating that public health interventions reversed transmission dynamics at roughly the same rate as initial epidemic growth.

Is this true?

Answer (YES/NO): YES